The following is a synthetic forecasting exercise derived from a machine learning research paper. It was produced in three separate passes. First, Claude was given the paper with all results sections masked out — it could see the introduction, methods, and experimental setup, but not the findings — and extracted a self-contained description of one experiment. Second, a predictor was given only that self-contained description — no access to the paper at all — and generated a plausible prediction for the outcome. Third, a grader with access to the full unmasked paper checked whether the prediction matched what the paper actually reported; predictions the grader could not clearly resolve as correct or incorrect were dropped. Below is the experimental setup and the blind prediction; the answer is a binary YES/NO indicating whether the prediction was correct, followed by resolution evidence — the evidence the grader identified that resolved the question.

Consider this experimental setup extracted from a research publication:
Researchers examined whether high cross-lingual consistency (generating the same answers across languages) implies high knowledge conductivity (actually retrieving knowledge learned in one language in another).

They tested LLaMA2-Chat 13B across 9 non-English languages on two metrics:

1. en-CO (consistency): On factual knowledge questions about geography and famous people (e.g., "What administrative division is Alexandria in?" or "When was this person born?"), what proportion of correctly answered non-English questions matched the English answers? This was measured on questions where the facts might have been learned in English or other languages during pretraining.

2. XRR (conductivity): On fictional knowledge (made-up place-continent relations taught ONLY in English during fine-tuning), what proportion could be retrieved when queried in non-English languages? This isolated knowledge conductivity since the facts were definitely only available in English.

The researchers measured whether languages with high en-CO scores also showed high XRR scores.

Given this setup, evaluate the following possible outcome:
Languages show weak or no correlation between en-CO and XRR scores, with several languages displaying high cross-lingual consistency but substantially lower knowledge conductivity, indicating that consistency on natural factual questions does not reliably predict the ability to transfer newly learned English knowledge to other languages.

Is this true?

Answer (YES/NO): YES